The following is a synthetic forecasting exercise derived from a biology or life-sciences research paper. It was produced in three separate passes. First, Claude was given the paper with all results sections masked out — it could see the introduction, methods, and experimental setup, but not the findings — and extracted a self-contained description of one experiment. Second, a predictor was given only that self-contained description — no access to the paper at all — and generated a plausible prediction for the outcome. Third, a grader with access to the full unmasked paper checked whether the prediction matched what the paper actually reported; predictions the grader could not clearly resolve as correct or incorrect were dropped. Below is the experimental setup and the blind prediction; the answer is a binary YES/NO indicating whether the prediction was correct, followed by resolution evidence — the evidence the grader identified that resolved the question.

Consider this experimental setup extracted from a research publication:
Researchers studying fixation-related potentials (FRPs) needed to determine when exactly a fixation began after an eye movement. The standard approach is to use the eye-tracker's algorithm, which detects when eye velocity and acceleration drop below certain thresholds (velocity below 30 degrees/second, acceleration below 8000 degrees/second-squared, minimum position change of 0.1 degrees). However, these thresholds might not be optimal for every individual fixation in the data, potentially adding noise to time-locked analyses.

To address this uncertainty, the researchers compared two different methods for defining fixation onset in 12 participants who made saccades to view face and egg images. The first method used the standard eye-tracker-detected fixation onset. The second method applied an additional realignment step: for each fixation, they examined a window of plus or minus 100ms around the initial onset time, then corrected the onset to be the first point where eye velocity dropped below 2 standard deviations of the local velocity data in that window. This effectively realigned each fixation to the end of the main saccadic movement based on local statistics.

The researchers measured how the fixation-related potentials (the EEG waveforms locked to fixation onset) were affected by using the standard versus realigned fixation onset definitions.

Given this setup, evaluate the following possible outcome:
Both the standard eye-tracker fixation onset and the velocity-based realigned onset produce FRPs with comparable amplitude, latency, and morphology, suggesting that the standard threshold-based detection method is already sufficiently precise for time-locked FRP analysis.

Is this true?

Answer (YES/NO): YES